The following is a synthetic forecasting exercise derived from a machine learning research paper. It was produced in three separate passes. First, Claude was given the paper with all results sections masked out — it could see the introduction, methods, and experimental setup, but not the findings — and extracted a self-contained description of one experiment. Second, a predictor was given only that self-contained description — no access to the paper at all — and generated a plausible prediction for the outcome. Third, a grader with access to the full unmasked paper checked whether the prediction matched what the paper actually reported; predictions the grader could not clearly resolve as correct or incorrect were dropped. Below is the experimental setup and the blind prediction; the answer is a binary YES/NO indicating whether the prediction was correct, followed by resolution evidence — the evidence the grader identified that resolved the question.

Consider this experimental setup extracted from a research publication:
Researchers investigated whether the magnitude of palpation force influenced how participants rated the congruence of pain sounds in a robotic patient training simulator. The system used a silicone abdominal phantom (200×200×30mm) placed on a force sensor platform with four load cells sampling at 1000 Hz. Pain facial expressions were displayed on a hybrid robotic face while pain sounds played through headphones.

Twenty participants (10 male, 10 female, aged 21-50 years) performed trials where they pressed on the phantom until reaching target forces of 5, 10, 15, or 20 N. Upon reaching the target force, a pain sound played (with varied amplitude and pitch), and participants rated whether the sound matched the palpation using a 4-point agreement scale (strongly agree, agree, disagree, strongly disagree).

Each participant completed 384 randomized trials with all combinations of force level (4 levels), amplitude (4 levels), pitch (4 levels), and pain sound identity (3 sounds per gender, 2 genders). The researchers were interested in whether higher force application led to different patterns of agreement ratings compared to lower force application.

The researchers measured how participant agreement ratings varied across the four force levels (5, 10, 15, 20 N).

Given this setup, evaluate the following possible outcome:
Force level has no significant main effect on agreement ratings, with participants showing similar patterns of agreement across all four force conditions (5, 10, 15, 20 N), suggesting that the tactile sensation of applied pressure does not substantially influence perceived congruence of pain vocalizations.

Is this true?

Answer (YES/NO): NO